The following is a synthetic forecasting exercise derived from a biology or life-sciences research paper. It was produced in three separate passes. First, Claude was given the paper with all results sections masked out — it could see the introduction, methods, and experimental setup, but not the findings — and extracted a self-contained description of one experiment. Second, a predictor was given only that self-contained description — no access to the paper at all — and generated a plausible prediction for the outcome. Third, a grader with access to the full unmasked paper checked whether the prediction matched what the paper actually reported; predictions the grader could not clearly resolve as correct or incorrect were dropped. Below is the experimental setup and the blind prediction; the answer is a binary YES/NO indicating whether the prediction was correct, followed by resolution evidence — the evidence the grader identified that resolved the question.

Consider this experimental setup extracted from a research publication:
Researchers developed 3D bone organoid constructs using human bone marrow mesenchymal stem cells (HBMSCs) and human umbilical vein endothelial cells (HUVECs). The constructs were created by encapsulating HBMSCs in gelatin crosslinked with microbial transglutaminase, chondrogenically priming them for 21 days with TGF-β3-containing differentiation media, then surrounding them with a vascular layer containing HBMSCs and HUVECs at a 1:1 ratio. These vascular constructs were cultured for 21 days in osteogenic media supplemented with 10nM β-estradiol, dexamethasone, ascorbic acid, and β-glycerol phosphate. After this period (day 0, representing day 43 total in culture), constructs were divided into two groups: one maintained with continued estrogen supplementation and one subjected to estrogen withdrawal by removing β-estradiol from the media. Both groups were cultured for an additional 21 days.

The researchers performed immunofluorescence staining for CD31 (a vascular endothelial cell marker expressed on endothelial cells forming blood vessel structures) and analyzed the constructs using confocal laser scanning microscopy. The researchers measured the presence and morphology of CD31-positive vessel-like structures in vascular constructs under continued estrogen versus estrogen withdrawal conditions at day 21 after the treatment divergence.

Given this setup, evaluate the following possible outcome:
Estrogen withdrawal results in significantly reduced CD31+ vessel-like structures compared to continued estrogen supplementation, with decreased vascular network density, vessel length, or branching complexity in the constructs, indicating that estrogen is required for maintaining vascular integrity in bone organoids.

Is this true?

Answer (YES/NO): NO